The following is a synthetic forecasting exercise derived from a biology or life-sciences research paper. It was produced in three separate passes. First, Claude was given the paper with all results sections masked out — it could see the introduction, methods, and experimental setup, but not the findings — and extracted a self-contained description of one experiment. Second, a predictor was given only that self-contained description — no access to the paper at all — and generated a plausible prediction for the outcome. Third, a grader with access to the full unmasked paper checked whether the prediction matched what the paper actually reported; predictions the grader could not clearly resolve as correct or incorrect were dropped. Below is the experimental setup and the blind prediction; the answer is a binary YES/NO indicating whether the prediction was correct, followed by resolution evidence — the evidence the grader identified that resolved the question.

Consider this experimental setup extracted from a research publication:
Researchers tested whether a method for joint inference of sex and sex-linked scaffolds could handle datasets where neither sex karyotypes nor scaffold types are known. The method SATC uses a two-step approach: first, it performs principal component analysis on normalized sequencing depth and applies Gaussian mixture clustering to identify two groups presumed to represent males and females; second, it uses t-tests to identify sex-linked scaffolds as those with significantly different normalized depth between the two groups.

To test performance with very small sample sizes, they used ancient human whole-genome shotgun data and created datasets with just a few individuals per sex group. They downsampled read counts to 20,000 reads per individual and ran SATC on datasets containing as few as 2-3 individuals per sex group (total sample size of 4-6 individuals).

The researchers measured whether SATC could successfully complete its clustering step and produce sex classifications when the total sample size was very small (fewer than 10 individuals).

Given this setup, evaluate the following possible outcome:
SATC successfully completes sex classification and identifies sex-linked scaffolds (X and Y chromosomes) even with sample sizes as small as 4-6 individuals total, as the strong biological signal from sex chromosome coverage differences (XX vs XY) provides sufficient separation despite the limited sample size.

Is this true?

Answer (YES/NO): NO